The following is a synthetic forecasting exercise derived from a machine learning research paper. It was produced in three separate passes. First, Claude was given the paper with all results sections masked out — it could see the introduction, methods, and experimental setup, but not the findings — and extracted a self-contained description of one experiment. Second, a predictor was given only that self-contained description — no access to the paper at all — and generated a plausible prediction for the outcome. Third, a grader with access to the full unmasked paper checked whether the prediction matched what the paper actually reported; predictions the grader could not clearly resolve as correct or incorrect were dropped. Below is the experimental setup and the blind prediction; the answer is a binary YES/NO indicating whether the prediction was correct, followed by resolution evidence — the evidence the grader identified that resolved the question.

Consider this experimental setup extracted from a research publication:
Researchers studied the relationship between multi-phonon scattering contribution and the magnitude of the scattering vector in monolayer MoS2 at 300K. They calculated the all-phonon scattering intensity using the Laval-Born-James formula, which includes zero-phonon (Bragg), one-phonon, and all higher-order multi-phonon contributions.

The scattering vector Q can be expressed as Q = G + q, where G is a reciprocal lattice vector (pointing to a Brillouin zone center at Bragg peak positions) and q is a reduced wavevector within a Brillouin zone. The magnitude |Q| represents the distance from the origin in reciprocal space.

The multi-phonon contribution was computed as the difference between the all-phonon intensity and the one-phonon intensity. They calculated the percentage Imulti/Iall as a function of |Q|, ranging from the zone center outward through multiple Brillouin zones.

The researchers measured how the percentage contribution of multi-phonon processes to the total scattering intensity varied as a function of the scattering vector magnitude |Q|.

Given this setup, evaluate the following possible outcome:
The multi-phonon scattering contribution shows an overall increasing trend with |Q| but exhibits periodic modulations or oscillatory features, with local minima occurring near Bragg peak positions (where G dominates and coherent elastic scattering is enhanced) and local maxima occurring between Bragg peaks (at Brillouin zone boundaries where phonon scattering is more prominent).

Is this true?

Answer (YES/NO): YES